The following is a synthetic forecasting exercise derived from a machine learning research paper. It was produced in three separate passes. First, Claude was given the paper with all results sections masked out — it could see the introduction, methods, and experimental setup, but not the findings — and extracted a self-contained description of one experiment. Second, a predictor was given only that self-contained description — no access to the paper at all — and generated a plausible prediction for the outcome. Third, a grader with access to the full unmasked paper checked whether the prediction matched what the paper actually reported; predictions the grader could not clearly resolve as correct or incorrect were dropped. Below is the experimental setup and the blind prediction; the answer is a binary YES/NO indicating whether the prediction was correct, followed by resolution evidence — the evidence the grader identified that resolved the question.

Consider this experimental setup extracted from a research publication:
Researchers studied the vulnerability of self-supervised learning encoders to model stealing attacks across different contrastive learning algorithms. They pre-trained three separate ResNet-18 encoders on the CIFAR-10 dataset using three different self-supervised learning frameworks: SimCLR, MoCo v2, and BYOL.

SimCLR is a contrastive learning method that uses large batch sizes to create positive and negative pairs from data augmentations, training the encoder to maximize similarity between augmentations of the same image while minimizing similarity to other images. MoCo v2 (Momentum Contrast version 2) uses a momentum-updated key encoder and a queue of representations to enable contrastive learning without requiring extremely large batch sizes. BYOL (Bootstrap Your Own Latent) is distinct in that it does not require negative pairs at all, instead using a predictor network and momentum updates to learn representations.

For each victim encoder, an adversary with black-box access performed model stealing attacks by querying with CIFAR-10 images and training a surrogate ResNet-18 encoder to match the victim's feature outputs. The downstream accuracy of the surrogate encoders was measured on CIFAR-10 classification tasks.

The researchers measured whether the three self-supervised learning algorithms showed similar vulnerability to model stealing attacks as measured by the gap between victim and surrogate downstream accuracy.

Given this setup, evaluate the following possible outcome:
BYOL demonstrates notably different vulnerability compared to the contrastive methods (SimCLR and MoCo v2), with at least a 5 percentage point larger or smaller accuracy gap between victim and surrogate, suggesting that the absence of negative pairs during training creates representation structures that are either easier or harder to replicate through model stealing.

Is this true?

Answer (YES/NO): NO